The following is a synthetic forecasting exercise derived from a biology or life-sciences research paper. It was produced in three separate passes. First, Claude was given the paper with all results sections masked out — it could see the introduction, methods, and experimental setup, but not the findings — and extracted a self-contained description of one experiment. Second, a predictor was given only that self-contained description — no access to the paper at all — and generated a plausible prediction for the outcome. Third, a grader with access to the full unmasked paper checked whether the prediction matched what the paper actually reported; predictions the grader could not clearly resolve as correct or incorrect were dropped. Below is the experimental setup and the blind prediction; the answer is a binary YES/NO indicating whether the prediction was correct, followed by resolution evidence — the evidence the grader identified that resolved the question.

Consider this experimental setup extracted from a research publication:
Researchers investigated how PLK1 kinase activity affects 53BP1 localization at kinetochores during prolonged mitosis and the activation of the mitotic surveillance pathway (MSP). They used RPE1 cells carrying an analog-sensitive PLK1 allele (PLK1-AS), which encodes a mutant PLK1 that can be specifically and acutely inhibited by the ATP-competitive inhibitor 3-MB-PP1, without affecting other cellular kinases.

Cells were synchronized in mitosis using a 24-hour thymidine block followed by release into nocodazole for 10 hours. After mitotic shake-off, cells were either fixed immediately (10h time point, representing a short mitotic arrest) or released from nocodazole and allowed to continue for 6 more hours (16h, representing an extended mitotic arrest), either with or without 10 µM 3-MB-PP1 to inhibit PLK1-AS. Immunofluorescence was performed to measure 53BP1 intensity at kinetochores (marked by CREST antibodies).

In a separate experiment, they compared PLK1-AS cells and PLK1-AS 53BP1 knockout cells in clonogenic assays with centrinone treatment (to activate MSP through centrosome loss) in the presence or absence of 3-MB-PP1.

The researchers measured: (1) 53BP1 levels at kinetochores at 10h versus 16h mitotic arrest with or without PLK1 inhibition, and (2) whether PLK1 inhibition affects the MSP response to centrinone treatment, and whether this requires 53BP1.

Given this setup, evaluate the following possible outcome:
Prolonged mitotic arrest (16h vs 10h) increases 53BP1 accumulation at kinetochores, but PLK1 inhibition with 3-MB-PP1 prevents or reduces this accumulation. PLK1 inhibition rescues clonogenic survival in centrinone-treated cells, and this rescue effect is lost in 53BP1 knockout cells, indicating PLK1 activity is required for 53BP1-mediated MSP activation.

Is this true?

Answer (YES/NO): NO